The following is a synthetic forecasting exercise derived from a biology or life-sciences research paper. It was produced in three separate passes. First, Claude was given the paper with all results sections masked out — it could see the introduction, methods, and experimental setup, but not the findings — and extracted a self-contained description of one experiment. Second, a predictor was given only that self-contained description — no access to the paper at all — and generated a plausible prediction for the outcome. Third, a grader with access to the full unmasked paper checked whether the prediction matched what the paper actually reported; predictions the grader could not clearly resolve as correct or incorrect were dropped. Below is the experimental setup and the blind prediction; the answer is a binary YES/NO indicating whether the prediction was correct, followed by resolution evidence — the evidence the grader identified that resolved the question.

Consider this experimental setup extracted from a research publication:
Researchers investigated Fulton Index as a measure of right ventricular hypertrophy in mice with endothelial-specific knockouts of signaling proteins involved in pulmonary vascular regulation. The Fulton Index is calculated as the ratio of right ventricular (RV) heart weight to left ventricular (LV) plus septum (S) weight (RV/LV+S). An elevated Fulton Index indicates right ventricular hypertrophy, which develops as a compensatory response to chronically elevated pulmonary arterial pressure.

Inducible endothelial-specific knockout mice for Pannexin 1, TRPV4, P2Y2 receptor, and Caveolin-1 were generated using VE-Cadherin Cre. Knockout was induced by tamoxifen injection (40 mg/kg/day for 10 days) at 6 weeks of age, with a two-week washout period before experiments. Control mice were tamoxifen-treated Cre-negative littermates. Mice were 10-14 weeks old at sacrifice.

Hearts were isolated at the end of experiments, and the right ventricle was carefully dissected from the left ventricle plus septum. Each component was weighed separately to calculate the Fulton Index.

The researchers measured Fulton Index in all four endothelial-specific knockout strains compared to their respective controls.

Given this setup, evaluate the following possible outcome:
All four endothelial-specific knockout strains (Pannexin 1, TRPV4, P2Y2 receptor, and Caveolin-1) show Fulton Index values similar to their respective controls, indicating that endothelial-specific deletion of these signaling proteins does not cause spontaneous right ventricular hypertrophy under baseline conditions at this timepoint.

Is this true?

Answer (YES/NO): YES